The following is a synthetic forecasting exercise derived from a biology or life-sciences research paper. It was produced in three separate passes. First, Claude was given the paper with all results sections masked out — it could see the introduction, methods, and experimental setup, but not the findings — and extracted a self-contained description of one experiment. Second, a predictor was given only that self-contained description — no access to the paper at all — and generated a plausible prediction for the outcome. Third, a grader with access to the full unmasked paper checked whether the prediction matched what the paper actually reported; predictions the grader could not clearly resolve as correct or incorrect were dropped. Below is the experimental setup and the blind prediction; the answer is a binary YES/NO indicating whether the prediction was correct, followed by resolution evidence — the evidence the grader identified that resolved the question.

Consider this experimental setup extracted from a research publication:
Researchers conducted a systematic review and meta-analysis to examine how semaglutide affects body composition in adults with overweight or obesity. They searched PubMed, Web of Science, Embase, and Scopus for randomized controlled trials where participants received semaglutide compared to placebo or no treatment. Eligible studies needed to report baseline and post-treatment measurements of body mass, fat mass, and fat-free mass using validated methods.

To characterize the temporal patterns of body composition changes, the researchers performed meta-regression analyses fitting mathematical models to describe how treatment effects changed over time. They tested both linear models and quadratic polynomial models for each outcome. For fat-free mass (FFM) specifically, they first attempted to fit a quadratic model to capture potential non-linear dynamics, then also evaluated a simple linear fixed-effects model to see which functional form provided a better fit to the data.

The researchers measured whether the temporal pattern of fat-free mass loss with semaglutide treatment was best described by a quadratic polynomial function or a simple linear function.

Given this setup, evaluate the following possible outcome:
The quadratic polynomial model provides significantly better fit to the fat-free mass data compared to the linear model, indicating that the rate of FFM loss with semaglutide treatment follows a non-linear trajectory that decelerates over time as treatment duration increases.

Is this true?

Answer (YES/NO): NO